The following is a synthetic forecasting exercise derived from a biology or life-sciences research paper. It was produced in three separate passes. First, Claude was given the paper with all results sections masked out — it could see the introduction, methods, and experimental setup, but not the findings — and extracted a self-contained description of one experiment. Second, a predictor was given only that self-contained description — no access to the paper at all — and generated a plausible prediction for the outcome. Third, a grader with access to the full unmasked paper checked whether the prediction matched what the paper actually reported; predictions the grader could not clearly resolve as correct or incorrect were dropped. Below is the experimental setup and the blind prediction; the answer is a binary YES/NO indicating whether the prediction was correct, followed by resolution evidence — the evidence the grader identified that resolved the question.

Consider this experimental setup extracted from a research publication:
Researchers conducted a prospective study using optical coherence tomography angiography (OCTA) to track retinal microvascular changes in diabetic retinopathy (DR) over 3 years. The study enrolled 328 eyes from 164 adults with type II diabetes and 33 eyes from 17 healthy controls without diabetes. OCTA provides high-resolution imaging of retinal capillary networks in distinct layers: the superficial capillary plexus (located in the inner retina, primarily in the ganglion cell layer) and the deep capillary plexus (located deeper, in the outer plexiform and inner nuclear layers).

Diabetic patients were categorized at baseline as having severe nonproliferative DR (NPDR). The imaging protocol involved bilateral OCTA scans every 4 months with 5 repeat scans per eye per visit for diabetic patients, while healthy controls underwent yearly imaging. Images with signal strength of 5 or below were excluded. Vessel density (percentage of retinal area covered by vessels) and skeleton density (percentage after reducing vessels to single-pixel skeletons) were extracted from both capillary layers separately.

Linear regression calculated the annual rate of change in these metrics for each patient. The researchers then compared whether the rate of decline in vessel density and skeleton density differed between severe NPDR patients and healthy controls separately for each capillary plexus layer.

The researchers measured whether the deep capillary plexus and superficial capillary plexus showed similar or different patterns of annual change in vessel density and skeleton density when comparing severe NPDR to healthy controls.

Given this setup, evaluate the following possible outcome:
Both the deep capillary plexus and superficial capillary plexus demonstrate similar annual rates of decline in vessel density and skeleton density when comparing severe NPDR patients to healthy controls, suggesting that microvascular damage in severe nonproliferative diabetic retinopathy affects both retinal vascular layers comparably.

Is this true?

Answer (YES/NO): NO